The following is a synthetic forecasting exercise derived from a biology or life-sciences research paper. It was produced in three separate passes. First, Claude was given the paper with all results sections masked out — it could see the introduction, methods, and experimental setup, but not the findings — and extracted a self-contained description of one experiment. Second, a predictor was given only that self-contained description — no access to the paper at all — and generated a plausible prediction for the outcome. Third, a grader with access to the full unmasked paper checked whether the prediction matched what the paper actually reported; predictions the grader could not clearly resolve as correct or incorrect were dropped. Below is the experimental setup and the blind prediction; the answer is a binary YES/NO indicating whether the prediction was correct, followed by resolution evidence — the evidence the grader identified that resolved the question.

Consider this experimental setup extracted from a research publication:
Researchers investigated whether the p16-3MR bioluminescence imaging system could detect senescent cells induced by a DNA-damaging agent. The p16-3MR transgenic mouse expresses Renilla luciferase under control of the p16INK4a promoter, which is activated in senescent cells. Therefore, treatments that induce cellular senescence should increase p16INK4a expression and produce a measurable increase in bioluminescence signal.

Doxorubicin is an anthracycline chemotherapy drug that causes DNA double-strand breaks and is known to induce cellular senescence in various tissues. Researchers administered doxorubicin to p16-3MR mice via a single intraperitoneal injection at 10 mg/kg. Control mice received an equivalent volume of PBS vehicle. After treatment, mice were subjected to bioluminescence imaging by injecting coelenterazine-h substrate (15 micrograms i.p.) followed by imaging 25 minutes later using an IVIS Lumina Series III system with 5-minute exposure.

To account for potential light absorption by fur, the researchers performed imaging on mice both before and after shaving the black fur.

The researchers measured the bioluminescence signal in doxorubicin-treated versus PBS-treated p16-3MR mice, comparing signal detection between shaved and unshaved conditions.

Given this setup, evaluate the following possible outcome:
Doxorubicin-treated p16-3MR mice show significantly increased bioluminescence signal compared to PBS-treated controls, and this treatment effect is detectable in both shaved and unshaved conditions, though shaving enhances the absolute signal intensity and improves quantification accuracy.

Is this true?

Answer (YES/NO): NO